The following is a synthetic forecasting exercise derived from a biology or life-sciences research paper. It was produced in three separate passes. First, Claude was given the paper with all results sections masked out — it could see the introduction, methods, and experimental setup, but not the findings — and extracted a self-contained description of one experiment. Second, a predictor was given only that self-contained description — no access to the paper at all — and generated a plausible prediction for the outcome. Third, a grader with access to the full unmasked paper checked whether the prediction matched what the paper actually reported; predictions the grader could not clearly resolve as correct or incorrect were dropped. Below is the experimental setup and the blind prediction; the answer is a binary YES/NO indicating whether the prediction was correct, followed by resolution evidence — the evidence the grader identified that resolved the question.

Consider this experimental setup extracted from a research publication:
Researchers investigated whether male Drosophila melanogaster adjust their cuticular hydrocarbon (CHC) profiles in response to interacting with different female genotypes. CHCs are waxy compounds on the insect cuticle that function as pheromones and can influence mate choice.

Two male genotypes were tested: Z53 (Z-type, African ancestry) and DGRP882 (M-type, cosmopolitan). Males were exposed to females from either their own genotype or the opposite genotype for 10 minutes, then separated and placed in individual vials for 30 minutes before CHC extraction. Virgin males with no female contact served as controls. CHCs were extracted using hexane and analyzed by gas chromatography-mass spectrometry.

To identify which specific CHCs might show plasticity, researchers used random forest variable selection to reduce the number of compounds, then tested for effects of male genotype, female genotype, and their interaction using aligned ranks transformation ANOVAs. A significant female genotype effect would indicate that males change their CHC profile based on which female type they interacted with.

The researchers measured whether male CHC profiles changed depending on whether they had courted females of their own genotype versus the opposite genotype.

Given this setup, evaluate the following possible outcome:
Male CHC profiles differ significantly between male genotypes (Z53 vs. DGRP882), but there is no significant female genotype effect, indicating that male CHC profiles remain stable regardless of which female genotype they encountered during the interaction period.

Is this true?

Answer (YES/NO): NO